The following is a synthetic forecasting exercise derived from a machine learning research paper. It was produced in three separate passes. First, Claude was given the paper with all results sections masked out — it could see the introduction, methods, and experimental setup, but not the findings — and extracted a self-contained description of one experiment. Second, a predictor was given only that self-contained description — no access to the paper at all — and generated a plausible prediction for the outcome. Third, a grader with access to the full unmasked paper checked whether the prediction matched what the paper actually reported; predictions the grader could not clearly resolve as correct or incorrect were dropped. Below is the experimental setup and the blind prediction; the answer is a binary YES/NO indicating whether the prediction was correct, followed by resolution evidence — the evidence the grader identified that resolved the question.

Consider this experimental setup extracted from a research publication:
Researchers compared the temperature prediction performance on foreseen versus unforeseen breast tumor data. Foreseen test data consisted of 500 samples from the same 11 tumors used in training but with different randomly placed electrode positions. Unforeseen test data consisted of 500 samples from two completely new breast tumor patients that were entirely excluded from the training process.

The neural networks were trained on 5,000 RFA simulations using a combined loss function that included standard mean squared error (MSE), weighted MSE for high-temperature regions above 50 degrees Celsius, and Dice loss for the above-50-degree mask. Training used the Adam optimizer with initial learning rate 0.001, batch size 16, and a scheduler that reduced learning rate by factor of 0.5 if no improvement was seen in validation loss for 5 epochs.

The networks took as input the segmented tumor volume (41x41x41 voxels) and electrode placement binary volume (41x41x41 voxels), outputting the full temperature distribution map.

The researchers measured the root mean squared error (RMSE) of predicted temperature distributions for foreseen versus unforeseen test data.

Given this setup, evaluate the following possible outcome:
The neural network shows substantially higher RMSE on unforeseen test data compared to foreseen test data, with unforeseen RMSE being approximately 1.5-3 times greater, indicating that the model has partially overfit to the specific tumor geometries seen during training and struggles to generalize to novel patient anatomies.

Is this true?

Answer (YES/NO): NO